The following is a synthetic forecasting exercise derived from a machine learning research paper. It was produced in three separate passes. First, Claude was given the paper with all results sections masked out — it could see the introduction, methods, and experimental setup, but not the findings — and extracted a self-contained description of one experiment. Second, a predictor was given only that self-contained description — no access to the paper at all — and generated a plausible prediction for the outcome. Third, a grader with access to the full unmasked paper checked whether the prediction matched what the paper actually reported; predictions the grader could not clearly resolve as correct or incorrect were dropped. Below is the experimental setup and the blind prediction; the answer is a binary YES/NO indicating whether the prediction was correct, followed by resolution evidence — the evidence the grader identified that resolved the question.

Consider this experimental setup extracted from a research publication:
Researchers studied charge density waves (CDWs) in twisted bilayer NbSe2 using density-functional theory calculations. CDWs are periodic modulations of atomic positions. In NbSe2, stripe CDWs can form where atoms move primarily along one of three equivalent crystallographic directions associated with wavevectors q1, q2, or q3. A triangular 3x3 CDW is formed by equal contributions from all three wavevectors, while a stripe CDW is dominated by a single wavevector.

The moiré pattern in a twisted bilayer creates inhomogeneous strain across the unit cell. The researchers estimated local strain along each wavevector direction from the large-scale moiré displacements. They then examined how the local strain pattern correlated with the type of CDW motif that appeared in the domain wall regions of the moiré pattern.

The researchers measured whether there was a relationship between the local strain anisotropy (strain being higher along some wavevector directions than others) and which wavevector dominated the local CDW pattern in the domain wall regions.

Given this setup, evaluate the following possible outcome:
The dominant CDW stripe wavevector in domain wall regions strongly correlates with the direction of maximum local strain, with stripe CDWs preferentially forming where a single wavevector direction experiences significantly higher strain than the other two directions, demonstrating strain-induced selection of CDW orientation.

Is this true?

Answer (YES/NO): NO